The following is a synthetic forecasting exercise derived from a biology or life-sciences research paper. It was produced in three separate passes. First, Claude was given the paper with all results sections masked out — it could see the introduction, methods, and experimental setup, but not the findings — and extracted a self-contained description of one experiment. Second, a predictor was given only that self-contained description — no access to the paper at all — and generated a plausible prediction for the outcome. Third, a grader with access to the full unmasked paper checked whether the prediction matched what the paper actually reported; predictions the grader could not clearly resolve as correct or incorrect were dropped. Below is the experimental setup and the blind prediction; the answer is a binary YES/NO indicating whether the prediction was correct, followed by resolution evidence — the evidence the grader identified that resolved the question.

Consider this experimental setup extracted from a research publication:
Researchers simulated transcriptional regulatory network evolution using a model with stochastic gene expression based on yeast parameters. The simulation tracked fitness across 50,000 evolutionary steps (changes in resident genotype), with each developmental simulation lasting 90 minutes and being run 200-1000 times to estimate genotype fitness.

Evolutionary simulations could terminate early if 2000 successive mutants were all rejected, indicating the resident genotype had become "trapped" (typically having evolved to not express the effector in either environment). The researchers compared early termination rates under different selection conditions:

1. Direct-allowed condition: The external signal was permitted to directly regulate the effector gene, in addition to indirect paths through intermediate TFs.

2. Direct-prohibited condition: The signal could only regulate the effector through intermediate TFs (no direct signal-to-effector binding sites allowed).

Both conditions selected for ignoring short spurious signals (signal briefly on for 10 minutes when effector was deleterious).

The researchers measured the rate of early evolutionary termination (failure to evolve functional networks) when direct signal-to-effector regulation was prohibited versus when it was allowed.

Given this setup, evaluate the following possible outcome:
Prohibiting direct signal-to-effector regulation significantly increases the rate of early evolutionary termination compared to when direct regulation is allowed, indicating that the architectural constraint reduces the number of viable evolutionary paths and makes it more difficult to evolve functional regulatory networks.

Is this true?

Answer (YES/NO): YES